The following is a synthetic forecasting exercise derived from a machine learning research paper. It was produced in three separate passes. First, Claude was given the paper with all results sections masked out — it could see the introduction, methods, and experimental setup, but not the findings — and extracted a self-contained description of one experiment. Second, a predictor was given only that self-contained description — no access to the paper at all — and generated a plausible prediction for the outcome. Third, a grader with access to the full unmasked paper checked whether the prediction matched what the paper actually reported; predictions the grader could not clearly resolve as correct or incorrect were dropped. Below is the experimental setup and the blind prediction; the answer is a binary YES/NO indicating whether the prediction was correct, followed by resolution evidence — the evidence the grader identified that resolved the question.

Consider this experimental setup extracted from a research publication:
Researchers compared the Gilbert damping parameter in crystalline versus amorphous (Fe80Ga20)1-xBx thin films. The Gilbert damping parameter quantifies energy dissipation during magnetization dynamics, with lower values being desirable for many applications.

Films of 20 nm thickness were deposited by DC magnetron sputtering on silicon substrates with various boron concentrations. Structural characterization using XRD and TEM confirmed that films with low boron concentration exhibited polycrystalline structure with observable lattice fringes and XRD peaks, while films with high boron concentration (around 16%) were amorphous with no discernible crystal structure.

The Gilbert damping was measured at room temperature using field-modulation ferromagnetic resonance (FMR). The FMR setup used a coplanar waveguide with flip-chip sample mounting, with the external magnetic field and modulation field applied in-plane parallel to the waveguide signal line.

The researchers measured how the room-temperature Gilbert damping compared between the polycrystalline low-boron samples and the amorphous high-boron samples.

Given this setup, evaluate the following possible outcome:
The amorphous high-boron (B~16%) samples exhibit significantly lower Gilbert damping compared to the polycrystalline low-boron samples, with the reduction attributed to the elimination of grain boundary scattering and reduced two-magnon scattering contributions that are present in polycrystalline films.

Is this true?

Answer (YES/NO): NO